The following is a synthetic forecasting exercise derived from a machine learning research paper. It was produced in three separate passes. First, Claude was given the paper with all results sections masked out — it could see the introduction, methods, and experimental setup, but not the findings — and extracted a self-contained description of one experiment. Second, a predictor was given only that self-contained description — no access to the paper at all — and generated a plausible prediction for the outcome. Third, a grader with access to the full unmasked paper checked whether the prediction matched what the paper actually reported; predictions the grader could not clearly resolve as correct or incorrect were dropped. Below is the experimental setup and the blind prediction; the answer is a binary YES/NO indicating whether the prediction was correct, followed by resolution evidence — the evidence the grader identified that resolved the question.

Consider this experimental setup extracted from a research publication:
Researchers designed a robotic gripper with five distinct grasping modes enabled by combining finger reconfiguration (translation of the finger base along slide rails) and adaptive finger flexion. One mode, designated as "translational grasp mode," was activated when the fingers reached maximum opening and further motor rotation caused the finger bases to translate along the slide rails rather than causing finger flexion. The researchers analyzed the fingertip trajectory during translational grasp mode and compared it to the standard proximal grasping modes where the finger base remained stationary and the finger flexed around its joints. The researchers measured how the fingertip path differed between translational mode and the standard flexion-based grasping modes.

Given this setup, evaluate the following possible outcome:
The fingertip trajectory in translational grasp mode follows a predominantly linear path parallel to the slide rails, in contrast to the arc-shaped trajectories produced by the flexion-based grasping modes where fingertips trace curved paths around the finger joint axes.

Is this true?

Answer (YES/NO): YES